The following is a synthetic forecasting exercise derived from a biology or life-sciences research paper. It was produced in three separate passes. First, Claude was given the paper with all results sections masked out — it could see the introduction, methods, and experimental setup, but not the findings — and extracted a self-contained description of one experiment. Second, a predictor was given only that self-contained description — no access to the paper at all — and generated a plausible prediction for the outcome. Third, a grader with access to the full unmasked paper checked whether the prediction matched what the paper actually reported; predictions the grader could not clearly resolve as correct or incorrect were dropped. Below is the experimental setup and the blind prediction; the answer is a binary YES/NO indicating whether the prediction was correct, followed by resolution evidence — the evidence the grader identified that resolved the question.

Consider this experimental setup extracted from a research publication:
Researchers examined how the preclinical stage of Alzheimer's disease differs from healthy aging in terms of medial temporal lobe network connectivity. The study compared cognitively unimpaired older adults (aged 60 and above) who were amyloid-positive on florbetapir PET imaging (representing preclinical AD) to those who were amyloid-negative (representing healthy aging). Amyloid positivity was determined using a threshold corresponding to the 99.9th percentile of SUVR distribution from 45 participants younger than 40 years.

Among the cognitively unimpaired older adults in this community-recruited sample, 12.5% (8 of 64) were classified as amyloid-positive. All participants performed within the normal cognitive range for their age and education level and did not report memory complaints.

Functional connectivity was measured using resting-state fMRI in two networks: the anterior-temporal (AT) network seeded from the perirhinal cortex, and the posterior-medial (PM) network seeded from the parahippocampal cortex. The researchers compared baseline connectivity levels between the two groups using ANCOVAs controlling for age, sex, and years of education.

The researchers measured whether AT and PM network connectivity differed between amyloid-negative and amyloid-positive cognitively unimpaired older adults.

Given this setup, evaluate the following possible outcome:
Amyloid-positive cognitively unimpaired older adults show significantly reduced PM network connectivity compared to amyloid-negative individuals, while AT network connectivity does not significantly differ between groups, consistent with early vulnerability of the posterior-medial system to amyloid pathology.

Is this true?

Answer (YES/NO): NO